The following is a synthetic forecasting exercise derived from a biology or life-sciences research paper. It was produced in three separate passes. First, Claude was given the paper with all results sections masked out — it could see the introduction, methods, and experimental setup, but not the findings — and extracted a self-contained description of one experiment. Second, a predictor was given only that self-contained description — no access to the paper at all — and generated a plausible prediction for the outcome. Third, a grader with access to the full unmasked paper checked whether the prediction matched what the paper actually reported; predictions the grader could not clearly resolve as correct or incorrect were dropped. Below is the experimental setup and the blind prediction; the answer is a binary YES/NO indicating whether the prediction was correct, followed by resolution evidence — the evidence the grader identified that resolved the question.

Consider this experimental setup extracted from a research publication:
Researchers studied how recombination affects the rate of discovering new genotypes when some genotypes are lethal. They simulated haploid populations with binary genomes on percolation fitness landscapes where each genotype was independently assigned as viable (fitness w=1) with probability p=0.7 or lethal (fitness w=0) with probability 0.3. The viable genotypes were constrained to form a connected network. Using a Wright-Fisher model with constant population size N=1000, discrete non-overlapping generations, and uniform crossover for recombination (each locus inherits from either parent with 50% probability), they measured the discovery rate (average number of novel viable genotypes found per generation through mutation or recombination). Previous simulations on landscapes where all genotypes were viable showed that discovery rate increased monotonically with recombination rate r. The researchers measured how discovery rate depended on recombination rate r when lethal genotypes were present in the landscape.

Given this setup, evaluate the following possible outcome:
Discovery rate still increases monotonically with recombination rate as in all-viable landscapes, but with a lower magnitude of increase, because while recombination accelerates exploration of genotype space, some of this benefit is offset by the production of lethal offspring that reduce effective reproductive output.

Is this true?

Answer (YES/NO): NO